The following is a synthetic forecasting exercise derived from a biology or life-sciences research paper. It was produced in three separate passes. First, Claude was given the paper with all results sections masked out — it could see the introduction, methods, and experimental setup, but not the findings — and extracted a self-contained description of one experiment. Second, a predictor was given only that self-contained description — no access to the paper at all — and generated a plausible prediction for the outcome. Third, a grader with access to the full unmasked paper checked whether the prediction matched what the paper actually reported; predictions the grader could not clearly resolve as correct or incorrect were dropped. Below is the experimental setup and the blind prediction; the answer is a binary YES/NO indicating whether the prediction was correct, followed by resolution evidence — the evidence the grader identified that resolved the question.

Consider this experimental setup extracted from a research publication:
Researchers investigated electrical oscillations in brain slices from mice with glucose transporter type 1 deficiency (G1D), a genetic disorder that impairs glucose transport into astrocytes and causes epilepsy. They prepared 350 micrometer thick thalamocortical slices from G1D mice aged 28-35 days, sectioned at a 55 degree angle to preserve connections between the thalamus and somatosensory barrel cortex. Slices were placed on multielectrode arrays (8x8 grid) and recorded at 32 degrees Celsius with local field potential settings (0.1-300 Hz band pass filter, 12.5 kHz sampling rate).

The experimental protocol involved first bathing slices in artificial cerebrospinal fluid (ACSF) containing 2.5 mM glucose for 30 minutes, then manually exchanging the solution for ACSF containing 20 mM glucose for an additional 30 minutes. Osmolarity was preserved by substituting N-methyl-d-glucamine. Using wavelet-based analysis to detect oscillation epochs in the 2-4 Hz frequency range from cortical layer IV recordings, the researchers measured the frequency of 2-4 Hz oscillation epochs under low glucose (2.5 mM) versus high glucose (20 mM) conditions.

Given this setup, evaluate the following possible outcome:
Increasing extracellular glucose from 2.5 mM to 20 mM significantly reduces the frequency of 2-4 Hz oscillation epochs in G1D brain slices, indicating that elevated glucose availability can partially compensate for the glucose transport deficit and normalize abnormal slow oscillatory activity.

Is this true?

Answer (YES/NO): YES